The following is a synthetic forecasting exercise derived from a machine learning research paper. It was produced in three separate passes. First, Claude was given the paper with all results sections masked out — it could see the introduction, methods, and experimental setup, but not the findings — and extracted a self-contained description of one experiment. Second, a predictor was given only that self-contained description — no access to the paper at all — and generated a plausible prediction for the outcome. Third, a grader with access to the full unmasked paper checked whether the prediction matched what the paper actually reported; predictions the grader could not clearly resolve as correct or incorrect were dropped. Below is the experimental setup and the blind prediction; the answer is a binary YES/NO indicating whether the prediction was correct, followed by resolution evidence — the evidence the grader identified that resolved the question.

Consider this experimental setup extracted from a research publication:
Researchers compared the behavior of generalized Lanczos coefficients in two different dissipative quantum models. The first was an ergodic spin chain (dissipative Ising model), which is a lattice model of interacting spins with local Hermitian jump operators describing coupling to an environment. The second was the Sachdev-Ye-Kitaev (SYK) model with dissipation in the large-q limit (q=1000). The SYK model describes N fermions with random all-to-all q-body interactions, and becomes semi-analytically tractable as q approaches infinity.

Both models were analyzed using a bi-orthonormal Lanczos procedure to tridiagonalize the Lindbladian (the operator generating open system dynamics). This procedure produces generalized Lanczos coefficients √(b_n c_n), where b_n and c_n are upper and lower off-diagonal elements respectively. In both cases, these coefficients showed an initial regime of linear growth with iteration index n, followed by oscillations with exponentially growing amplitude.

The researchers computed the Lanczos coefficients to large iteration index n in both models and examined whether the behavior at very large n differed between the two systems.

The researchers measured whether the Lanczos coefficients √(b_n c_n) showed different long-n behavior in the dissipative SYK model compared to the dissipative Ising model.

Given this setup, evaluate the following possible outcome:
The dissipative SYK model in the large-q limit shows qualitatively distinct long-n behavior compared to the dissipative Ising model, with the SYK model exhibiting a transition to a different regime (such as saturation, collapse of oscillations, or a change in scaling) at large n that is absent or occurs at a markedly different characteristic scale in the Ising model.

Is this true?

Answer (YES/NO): YES